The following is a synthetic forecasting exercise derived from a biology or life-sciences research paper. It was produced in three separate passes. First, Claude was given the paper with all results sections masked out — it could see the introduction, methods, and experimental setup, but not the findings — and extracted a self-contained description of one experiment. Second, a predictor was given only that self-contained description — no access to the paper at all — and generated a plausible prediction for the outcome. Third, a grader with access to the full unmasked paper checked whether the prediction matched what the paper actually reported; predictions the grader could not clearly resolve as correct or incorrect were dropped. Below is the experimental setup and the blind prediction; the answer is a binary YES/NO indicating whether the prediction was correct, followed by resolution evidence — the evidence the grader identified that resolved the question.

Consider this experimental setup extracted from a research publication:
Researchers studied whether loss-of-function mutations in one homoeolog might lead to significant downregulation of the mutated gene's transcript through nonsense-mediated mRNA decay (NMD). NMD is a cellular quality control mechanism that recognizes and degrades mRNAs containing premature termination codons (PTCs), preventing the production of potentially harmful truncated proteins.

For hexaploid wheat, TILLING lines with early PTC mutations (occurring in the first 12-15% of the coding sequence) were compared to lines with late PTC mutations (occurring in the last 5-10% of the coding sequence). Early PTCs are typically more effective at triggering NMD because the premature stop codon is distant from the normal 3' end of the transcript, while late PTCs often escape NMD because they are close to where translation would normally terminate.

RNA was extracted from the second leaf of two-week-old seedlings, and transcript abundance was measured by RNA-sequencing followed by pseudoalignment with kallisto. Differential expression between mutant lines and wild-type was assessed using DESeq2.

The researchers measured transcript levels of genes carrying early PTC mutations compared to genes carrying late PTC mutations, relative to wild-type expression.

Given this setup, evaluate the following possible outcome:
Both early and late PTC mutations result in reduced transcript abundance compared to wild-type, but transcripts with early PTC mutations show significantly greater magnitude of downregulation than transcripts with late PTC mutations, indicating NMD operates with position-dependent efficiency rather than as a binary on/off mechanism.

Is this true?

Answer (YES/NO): NO